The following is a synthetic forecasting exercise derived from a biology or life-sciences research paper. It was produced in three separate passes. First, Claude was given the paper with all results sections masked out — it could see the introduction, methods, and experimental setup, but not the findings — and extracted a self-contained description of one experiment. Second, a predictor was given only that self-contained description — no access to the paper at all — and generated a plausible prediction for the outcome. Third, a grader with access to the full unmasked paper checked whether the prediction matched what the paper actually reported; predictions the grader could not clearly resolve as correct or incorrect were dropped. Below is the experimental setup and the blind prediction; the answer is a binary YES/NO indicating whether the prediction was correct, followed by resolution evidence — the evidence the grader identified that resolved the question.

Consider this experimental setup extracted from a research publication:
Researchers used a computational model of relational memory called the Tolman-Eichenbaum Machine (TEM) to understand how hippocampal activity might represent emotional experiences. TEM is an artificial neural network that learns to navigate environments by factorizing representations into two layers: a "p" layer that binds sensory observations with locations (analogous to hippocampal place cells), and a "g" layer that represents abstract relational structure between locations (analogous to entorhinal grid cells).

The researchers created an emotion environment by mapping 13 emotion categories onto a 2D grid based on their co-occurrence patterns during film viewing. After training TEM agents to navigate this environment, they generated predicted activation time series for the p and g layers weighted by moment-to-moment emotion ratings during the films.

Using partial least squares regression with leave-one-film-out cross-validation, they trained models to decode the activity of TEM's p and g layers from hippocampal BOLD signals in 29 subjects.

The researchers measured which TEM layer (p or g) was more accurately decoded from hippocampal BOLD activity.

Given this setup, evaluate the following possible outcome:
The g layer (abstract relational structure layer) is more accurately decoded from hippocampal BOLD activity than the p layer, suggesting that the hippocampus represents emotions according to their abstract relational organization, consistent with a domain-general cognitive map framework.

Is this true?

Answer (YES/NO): NO